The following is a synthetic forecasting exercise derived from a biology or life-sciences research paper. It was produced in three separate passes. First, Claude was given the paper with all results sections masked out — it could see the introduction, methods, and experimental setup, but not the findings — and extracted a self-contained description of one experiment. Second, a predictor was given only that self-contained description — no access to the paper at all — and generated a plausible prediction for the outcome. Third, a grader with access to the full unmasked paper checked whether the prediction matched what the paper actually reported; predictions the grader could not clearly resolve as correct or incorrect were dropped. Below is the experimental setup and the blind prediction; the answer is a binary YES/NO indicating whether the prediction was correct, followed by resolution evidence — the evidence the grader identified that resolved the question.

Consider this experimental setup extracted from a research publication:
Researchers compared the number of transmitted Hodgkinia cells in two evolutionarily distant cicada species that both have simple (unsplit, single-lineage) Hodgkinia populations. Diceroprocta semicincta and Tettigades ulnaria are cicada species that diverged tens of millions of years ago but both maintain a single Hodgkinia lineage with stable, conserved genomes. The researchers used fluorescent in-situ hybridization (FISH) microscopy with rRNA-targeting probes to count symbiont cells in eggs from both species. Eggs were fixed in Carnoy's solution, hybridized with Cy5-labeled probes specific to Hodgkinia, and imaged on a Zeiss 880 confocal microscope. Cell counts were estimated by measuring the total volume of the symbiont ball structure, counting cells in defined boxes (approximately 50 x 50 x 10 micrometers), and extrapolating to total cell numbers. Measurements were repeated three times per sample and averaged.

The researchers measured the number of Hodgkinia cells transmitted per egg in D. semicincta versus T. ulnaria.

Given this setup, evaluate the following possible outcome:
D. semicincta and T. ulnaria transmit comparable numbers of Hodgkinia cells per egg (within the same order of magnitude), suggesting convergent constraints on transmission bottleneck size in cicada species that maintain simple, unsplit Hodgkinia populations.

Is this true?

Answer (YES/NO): YES